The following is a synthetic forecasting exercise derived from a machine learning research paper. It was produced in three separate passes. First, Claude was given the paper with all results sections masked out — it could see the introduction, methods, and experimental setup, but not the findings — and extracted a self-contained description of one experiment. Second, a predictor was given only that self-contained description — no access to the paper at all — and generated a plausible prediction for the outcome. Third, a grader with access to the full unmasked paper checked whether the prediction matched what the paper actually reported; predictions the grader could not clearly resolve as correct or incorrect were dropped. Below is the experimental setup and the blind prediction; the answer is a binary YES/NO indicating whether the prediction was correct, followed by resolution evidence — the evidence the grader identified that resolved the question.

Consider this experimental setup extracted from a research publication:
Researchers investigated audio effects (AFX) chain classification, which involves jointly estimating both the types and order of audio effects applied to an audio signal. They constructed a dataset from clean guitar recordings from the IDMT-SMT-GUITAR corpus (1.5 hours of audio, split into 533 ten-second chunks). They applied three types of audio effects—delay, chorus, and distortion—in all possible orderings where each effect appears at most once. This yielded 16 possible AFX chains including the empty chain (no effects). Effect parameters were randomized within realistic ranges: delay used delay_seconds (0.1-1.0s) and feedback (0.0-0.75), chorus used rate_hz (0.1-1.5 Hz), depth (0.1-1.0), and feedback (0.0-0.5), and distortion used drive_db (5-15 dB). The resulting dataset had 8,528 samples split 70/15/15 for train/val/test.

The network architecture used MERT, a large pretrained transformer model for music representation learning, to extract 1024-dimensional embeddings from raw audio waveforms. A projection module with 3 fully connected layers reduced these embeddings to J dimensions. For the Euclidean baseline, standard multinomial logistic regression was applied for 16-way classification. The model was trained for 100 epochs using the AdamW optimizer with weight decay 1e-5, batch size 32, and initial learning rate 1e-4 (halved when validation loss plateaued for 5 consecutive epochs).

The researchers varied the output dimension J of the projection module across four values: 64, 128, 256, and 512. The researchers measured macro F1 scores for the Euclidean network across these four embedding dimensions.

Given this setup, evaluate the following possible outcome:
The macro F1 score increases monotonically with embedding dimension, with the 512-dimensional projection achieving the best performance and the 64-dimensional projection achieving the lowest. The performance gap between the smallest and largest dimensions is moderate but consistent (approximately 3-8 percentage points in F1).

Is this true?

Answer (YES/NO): NO